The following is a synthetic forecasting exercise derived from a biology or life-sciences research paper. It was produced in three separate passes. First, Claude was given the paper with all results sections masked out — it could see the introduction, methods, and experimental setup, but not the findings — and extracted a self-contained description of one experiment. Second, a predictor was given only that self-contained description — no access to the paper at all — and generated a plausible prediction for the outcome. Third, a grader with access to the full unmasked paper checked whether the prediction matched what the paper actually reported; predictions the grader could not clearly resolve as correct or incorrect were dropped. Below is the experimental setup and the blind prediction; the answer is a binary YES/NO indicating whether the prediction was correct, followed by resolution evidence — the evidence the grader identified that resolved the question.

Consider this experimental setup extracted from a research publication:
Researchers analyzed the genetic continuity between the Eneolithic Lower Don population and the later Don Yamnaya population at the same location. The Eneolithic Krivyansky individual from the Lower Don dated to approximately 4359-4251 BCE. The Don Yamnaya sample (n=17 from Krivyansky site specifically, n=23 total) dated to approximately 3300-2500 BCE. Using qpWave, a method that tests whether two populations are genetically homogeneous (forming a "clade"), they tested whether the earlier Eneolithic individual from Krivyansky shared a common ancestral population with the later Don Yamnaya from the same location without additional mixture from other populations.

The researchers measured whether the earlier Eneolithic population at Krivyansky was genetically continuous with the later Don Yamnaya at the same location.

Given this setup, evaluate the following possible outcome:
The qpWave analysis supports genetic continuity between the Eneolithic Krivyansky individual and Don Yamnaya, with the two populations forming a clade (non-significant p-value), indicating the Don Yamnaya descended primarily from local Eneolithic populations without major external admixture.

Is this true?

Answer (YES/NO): NO